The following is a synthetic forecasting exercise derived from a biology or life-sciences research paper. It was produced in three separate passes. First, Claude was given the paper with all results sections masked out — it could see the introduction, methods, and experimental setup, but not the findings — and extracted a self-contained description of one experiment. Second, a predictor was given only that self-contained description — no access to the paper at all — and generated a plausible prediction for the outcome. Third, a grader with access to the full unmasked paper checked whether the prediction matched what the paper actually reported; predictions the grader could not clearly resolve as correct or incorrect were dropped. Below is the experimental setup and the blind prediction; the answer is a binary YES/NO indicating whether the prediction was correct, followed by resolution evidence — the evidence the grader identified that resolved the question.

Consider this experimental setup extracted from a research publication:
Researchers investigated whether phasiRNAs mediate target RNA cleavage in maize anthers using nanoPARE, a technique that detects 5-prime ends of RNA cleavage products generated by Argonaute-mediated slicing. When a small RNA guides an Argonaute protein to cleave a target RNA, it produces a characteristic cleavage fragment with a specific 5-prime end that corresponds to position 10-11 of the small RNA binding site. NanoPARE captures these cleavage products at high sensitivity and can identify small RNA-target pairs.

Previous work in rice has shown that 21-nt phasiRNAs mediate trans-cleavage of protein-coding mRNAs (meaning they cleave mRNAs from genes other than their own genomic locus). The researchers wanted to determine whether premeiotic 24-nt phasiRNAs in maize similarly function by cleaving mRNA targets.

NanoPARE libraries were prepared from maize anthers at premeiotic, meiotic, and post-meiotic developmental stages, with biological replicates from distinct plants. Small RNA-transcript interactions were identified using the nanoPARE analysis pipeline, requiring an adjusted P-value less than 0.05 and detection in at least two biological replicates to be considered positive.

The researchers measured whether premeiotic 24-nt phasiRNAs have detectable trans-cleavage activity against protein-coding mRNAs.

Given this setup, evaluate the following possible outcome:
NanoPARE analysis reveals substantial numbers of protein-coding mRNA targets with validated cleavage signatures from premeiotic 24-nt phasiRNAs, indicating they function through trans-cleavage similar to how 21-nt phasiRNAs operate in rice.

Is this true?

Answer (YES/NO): NO